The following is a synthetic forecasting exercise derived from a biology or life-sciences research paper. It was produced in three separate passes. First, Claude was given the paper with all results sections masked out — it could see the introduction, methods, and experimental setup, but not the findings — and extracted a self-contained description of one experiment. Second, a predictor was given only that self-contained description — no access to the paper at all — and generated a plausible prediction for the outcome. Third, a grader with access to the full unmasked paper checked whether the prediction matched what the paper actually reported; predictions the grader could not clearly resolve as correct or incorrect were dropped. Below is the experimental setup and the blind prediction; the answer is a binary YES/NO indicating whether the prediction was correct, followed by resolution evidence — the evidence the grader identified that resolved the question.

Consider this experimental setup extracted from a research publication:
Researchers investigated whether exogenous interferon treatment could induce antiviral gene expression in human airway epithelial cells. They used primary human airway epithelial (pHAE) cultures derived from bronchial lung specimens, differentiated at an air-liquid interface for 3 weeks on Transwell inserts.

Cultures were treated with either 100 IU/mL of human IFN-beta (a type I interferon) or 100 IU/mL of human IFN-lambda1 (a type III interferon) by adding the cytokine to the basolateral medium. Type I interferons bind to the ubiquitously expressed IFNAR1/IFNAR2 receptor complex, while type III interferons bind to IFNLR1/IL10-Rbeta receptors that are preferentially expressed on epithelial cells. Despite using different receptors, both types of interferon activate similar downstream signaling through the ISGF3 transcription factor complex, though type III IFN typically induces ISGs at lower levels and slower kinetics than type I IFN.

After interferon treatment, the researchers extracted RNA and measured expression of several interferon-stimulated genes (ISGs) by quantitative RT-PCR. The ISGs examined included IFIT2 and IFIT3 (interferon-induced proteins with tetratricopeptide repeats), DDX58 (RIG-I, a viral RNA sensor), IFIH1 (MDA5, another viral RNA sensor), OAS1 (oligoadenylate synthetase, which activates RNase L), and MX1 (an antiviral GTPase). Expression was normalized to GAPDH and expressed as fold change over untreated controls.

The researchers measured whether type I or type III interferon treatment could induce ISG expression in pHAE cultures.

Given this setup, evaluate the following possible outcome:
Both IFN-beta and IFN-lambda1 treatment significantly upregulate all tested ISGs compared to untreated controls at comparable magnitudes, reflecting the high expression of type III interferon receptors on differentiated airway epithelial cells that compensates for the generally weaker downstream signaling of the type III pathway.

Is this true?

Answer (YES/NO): NO